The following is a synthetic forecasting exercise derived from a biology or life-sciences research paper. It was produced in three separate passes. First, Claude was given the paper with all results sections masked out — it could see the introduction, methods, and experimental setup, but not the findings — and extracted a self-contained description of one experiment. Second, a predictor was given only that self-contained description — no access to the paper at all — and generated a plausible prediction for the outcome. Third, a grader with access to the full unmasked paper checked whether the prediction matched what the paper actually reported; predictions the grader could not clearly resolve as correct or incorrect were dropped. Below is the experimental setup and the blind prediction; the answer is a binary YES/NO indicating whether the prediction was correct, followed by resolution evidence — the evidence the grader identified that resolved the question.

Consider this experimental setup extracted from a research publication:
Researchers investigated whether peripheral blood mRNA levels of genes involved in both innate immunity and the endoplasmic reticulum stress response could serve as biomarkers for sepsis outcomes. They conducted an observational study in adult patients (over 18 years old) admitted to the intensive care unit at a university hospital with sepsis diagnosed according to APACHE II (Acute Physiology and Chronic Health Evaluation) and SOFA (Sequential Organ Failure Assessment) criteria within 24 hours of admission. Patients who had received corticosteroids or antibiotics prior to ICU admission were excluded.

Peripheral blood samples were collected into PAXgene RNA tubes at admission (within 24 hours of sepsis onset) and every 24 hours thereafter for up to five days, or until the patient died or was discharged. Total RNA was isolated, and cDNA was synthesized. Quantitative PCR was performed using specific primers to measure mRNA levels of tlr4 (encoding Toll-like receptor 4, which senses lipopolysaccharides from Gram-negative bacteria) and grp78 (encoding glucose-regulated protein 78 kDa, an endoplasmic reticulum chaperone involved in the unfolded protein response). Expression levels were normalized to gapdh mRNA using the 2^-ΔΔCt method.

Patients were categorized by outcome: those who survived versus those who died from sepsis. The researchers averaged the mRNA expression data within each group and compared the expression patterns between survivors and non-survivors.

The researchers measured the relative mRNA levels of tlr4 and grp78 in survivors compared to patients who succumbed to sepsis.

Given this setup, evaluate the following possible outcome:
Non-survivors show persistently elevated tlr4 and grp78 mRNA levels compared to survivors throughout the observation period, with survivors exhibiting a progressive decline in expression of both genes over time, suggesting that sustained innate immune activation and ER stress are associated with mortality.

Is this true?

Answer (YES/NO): NO